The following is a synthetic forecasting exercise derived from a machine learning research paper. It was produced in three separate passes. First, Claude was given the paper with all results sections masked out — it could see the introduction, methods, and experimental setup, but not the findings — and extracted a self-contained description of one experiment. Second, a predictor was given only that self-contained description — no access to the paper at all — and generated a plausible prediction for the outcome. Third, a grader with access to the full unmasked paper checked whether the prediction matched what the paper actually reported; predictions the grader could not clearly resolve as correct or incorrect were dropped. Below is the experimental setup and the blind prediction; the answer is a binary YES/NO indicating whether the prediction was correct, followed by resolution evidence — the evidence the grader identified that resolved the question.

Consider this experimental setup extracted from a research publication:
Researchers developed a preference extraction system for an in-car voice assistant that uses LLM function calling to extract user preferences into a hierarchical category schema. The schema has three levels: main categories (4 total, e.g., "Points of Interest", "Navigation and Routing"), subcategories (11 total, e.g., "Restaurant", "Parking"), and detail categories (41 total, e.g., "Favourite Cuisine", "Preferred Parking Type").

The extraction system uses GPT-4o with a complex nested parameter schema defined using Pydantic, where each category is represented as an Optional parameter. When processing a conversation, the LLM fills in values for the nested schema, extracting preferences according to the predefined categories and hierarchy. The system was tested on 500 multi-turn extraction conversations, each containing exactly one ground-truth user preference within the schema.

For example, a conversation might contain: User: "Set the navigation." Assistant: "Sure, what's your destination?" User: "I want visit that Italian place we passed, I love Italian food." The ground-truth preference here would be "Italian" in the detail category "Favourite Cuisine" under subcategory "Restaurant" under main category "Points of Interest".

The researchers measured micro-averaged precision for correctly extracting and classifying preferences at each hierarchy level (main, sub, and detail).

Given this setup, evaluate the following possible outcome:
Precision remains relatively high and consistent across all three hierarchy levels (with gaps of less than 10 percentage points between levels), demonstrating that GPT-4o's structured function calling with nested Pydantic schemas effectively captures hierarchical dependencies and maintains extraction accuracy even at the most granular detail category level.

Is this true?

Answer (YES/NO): NO